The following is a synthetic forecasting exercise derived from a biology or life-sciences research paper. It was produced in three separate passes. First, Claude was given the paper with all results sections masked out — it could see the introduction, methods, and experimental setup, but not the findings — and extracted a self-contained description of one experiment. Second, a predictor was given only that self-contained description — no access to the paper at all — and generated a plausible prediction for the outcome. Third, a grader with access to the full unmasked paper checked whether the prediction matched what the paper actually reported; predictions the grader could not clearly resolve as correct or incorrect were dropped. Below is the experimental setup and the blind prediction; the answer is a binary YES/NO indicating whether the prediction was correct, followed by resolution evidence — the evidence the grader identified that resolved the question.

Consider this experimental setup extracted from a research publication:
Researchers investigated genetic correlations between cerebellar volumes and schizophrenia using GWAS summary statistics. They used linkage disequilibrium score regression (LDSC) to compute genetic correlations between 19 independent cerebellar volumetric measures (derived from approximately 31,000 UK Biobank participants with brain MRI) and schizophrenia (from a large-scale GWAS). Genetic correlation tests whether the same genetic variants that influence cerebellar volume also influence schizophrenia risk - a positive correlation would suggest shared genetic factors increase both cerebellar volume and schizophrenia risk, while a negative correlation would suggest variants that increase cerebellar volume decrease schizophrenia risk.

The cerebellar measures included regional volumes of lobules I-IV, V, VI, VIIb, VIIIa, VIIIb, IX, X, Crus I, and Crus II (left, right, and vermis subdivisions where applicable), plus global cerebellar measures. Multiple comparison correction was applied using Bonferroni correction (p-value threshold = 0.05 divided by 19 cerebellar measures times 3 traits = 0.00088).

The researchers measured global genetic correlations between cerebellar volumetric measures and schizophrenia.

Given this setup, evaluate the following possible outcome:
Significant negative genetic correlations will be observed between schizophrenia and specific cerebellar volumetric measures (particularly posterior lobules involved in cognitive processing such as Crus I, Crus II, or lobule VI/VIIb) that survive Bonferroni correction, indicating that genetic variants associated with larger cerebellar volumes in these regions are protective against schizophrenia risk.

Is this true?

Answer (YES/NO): NO